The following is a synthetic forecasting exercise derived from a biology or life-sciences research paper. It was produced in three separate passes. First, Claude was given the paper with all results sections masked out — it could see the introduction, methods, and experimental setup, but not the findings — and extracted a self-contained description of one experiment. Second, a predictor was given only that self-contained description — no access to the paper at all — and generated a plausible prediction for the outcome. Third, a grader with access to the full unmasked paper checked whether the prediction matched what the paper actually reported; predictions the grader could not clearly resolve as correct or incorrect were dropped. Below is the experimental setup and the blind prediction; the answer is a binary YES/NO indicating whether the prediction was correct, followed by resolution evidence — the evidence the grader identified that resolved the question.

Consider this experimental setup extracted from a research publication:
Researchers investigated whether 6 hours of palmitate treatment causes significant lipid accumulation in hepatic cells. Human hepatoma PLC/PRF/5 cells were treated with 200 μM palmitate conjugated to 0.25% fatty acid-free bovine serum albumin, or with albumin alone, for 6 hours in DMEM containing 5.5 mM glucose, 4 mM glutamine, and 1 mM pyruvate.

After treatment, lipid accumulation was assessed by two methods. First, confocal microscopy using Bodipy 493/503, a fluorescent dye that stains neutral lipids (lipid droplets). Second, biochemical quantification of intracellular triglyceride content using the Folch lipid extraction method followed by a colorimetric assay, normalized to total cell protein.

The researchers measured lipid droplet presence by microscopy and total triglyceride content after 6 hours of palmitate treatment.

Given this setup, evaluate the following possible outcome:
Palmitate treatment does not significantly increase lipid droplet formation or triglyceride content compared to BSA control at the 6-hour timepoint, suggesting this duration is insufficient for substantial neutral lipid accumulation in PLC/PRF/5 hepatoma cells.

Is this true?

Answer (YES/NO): NO